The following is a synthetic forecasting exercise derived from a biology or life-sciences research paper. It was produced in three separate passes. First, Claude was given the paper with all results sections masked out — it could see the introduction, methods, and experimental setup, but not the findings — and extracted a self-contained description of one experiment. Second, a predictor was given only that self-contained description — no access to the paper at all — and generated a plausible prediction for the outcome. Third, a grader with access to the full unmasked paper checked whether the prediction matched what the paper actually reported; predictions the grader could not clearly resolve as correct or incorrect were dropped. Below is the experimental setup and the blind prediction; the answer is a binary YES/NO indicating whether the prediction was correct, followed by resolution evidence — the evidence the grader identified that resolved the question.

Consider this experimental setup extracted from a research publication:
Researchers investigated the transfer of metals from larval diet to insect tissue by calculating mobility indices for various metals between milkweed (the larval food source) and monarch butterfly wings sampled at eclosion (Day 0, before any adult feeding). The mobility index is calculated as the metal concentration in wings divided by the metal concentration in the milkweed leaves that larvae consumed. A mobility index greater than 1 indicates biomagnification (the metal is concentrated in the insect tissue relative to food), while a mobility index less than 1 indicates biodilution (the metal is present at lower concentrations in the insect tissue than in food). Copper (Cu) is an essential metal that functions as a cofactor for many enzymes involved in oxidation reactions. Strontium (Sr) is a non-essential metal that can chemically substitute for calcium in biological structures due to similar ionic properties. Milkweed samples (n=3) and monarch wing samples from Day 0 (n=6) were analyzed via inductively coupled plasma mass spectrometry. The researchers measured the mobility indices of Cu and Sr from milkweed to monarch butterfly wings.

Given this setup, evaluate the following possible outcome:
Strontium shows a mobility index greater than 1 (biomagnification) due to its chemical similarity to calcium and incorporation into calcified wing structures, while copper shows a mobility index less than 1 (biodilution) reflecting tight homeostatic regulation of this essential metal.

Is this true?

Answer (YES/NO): NO